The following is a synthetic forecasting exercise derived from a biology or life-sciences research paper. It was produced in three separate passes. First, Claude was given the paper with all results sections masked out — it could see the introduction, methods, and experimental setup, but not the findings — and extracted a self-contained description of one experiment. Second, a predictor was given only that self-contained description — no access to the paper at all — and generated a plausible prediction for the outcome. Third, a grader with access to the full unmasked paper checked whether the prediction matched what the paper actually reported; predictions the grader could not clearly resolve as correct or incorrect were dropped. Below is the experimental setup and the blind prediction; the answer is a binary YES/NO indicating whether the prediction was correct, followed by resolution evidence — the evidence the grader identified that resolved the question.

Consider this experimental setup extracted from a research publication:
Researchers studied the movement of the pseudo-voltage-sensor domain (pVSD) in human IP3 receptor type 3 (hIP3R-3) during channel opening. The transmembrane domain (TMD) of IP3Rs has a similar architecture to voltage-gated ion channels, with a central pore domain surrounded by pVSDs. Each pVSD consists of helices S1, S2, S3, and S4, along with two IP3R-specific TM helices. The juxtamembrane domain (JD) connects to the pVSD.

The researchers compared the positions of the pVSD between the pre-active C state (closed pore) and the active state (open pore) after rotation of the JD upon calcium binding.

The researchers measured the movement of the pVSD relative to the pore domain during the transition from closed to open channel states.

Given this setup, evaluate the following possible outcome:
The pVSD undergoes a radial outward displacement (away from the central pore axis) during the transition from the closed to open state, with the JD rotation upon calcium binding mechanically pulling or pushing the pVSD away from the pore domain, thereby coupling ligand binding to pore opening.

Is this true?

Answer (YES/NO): YES